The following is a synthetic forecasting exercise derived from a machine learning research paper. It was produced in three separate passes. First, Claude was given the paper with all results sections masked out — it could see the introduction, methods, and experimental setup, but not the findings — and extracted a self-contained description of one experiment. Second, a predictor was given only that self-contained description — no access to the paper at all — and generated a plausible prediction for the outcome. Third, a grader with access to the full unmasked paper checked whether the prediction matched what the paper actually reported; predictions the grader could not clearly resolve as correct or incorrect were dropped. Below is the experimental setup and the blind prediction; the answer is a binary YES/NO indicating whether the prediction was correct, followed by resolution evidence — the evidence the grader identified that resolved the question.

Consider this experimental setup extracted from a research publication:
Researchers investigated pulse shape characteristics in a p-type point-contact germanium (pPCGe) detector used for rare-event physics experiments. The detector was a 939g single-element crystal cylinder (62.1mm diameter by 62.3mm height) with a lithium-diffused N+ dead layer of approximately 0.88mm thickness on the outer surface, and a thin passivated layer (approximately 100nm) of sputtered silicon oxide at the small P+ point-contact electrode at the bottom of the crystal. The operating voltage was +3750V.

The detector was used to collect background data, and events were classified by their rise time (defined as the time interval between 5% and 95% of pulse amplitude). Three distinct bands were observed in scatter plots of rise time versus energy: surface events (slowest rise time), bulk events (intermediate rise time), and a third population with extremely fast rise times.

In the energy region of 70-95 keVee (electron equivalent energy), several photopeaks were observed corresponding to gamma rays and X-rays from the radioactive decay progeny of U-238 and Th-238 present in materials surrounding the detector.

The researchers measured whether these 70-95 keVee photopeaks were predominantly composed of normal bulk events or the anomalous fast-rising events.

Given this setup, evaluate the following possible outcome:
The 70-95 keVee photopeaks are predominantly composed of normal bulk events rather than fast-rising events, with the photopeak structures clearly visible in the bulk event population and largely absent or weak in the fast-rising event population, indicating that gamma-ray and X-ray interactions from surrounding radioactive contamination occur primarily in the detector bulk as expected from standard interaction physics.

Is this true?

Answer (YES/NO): NO